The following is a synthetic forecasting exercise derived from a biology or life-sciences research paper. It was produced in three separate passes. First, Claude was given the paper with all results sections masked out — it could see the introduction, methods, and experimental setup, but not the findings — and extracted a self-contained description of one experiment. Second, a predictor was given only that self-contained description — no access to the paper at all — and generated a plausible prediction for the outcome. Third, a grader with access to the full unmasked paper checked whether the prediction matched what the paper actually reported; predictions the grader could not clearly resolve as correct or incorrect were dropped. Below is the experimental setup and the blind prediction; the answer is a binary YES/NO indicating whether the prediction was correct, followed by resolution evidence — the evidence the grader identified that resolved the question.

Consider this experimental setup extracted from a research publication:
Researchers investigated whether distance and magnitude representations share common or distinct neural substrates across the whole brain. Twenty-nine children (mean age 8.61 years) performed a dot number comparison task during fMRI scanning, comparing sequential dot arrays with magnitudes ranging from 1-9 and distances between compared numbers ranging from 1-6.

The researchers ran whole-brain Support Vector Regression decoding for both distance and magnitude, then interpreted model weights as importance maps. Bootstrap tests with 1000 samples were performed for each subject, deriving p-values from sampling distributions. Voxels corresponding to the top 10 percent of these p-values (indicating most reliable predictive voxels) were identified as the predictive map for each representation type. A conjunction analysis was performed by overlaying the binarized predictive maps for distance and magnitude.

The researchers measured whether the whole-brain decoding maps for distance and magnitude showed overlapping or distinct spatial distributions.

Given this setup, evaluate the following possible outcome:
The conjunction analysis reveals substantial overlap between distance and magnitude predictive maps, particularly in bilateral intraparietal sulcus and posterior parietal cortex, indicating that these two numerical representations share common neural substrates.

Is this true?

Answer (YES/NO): YES